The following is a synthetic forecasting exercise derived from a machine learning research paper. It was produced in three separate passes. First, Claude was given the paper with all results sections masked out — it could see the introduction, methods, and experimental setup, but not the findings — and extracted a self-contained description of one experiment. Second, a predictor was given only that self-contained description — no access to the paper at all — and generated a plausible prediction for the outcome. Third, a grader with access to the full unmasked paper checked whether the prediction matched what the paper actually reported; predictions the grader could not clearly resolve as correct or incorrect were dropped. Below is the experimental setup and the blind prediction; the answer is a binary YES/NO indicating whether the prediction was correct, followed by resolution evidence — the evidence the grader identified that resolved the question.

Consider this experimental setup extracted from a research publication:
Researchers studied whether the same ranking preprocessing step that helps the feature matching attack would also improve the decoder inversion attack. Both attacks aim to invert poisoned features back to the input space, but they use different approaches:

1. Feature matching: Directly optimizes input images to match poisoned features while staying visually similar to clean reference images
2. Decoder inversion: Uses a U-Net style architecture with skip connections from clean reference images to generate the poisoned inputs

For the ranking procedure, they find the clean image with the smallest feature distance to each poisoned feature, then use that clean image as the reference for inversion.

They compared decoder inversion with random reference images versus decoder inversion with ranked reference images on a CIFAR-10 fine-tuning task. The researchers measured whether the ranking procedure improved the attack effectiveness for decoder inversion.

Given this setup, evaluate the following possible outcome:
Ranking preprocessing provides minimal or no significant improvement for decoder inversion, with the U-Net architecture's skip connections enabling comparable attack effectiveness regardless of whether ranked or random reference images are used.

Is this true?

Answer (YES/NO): YES